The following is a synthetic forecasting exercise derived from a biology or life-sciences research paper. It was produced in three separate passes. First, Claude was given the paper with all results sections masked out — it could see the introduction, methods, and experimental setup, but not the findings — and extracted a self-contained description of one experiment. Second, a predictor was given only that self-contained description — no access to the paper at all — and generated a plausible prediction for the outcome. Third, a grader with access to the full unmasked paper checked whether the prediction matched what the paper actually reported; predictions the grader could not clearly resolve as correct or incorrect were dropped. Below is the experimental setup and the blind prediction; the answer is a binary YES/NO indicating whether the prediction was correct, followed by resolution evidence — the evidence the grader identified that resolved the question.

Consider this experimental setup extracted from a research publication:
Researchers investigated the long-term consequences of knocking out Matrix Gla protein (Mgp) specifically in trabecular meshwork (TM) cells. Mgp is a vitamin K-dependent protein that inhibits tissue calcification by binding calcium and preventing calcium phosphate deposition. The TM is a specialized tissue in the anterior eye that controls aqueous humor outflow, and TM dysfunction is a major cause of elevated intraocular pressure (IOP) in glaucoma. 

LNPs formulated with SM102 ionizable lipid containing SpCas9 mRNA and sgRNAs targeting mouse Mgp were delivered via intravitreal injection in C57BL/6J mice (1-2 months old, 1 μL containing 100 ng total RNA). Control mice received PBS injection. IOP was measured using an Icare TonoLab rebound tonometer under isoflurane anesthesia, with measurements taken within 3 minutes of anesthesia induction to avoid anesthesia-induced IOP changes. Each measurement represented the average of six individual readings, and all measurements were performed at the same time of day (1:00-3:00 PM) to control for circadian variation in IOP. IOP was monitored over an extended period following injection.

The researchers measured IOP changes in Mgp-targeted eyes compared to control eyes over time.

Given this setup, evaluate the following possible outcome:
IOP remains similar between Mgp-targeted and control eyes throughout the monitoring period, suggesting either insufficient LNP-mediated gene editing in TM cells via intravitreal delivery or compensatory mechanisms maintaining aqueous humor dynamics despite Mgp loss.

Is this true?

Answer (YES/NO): NO